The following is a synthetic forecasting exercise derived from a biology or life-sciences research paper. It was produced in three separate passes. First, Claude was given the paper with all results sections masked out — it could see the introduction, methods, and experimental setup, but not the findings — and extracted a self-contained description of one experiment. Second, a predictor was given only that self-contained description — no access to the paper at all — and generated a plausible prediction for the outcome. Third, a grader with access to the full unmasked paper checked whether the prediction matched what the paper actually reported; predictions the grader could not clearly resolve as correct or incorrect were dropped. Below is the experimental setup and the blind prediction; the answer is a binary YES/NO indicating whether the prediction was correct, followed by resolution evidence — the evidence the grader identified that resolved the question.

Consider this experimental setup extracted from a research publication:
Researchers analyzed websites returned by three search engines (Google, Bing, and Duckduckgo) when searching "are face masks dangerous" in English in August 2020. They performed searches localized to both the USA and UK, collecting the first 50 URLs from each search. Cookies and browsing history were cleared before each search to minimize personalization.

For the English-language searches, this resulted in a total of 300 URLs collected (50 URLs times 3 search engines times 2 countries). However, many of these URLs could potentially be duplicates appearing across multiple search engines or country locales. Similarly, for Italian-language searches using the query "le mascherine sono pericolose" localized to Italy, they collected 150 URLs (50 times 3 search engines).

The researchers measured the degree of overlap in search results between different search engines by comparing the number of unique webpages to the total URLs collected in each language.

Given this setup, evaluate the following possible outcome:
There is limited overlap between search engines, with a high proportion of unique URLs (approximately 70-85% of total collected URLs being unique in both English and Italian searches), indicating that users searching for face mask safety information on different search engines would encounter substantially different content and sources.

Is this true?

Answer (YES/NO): NO